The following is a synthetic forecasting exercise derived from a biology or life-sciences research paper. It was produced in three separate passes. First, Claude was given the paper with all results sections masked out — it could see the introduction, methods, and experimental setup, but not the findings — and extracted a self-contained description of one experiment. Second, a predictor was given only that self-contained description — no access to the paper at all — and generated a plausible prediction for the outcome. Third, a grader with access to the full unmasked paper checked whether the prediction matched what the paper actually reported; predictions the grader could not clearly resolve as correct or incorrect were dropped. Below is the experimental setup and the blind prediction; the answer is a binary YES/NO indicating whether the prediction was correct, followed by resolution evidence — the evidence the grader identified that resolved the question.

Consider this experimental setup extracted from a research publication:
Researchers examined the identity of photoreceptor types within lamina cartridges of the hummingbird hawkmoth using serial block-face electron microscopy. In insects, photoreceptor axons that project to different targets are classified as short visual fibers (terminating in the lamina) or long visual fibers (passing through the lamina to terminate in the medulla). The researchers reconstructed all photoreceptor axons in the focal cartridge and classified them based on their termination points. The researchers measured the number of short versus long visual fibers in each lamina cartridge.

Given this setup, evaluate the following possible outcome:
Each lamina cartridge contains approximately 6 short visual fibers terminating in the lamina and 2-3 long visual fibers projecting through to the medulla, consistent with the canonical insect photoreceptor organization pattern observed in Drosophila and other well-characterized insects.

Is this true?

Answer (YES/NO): NO